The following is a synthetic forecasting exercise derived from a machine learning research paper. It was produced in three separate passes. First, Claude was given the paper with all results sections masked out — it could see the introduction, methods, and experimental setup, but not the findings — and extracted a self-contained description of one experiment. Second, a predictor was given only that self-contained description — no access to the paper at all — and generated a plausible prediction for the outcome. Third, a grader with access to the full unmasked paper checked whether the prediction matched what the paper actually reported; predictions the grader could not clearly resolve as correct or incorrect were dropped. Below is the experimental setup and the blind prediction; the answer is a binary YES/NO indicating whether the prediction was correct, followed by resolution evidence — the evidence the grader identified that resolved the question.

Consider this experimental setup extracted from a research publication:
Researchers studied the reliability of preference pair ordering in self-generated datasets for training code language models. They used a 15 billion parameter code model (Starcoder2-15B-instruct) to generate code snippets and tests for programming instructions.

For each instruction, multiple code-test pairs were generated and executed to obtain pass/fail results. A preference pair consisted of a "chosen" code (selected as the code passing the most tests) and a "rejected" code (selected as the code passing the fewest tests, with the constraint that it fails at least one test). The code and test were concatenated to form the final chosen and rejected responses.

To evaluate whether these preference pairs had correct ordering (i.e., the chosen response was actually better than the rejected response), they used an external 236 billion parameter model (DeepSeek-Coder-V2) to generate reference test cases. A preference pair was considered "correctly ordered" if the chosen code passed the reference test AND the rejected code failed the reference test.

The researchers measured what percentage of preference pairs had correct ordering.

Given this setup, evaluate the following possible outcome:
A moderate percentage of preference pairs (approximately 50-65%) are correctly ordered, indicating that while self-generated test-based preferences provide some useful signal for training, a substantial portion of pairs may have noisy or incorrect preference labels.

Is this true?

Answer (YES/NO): NO